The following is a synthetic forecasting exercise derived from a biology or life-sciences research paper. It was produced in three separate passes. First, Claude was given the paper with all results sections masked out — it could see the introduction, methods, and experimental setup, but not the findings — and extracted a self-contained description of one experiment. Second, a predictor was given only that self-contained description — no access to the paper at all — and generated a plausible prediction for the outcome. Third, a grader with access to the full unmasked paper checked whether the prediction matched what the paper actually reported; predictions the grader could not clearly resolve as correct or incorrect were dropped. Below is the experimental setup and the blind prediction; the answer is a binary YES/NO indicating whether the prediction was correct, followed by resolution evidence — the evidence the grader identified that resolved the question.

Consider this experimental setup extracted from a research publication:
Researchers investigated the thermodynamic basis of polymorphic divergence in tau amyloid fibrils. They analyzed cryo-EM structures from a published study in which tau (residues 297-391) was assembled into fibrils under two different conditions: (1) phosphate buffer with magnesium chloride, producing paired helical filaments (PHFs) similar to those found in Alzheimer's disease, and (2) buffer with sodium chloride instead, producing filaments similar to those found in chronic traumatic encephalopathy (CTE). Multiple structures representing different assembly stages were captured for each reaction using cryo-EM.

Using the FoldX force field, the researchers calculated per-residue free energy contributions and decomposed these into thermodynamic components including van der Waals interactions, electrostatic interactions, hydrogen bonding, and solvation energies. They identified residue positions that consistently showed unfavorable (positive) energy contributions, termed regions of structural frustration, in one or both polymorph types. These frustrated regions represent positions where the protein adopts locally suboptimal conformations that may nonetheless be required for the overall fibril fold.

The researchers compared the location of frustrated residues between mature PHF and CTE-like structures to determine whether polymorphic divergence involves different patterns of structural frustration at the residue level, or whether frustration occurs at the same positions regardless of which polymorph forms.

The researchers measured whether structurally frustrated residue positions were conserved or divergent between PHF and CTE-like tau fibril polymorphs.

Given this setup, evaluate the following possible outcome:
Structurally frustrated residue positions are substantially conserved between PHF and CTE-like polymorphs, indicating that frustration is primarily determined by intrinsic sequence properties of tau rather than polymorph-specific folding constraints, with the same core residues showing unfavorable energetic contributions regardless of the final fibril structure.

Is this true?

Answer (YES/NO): NO